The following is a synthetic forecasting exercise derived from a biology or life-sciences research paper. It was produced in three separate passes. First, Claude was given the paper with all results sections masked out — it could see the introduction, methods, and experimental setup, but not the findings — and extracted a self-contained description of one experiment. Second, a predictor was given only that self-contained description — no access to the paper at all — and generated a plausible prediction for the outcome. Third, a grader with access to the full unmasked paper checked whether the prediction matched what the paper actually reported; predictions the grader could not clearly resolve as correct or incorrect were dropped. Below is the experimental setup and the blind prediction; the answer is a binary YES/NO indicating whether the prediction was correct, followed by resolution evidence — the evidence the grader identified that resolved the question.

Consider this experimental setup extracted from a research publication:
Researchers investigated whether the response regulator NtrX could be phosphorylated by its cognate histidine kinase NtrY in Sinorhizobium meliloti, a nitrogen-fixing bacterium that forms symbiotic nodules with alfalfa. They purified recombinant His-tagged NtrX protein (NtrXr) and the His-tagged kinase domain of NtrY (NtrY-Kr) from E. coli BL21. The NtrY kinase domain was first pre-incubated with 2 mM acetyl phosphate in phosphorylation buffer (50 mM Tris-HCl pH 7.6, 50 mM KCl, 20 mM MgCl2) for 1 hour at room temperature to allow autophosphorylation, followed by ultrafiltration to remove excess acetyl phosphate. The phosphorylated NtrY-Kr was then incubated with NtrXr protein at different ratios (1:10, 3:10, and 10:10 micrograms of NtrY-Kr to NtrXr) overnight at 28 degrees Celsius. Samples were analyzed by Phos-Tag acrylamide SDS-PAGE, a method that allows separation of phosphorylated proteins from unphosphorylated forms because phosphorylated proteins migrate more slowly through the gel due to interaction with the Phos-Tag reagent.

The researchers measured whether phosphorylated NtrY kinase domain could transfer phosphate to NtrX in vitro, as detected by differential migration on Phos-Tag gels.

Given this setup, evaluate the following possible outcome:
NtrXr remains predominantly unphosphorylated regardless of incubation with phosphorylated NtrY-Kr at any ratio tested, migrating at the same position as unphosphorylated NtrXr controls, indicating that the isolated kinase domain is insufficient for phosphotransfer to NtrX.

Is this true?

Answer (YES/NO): NO